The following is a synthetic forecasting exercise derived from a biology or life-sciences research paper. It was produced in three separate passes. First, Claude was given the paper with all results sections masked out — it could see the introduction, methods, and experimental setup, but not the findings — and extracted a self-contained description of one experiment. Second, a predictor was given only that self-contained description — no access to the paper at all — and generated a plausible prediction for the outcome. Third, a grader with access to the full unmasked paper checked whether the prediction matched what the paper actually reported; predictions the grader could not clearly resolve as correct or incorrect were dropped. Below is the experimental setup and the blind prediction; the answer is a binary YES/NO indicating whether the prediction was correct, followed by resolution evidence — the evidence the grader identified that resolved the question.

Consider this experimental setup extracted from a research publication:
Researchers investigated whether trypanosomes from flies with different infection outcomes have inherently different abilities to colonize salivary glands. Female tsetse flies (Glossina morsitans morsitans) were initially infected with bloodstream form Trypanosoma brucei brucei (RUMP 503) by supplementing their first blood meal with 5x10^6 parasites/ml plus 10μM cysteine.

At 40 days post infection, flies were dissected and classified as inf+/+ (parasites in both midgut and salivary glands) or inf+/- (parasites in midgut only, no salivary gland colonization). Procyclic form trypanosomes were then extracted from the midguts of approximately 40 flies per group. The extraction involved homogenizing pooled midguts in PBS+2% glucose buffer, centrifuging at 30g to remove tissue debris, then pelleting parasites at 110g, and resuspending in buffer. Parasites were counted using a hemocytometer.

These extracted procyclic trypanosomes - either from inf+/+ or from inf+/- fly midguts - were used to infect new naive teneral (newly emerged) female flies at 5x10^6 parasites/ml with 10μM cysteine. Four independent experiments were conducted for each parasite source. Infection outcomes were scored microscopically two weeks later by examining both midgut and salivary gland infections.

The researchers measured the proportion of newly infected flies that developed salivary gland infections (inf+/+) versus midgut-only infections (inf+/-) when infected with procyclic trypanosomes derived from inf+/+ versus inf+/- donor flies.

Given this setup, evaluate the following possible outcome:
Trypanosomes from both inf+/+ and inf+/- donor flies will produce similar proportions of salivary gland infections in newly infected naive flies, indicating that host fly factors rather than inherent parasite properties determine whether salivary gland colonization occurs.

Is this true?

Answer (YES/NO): YES